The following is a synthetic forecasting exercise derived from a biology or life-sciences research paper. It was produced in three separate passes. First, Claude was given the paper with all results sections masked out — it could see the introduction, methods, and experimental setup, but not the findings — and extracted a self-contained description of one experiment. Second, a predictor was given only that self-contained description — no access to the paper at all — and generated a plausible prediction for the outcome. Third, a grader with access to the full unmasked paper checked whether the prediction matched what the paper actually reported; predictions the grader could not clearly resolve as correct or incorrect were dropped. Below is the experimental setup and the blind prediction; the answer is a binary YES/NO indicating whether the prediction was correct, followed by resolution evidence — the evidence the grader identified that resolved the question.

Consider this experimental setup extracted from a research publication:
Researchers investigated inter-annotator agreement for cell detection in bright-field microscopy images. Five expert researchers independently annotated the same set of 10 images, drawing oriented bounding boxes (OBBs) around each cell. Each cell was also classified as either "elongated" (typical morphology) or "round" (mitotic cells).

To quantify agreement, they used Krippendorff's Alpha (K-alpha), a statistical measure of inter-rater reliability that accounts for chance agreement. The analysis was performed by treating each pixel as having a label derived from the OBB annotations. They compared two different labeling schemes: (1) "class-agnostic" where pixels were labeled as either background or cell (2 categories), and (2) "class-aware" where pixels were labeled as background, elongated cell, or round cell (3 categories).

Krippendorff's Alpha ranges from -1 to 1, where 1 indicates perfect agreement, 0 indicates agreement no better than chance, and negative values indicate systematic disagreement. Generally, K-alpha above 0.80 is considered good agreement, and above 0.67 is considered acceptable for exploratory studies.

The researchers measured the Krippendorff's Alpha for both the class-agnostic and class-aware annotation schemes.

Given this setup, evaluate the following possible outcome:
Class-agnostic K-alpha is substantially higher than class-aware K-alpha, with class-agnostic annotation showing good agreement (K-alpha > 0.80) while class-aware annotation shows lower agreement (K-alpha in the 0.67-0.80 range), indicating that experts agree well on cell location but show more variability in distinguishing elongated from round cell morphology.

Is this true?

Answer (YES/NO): NO